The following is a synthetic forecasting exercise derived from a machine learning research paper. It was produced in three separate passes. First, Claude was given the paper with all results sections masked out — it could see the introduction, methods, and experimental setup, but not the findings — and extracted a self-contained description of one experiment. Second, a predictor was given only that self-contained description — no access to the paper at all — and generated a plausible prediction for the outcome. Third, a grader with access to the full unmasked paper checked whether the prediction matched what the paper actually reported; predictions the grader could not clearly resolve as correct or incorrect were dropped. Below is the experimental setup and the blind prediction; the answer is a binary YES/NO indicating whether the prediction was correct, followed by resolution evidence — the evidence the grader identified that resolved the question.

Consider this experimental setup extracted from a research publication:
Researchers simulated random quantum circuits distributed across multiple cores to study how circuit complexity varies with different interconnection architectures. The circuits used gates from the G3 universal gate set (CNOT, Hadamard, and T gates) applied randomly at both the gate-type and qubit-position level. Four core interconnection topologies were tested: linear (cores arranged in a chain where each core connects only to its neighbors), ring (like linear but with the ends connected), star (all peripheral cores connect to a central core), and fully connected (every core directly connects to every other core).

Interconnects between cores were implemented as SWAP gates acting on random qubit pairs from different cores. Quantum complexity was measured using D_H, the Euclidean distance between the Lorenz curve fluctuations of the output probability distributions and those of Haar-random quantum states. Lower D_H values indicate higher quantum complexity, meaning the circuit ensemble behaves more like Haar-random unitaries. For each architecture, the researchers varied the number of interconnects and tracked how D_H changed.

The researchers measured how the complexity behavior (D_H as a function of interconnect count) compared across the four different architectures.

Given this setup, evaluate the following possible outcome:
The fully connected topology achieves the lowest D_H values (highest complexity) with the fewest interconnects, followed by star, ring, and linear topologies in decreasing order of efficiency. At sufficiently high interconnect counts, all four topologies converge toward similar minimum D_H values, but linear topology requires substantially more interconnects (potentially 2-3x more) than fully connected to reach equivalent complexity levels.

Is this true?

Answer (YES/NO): NO